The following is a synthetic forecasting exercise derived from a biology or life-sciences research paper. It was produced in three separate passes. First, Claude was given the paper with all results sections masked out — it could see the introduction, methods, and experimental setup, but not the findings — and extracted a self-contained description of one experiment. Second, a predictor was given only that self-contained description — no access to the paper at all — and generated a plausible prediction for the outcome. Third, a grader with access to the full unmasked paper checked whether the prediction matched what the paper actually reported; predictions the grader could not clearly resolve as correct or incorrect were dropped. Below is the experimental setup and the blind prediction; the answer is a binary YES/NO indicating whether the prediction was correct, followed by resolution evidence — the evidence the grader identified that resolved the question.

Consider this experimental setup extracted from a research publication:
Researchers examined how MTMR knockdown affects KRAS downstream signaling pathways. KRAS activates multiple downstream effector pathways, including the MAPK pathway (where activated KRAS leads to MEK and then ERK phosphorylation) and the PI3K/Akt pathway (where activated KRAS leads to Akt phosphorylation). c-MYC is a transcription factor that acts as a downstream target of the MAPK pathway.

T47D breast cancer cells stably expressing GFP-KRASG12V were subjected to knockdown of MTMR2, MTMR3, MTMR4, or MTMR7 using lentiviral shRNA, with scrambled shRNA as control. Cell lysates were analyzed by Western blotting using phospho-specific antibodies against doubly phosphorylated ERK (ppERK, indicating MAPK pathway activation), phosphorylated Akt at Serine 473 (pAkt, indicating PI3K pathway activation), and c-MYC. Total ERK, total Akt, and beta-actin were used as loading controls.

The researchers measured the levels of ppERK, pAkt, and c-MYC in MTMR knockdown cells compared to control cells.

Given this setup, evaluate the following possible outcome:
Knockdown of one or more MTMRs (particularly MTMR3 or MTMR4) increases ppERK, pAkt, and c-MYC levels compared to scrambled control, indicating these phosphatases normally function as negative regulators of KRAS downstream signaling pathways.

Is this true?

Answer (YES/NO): NO